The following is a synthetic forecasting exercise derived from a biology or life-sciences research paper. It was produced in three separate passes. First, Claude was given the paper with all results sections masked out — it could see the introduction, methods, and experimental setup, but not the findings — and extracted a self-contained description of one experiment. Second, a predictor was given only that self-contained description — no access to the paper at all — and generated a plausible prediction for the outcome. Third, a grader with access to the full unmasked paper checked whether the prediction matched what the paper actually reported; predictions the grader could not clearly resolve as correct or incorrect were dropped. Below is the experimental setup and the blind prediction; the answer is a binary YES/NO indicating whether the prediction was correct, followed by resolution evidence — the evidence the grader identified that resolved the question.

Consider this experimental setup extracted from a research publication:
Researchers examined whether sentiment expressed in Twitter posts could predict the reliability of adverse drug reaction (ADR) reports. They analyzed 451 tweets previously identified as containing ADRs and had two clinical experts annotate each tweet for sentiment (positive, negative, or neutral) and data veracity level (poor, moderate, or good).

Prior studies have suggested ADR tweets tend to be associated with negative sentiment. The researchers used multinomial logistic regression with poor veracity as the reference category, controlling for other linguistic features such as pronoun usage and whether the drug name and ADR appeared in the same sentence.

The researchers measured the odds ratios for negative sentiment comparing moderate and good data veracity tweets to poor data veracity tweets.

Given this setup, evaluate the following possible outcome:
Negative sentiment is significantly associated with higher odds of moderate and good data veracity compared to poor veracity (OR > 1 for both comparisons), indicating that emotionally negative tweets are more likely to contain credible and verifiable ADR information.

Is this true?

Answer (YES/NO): YES